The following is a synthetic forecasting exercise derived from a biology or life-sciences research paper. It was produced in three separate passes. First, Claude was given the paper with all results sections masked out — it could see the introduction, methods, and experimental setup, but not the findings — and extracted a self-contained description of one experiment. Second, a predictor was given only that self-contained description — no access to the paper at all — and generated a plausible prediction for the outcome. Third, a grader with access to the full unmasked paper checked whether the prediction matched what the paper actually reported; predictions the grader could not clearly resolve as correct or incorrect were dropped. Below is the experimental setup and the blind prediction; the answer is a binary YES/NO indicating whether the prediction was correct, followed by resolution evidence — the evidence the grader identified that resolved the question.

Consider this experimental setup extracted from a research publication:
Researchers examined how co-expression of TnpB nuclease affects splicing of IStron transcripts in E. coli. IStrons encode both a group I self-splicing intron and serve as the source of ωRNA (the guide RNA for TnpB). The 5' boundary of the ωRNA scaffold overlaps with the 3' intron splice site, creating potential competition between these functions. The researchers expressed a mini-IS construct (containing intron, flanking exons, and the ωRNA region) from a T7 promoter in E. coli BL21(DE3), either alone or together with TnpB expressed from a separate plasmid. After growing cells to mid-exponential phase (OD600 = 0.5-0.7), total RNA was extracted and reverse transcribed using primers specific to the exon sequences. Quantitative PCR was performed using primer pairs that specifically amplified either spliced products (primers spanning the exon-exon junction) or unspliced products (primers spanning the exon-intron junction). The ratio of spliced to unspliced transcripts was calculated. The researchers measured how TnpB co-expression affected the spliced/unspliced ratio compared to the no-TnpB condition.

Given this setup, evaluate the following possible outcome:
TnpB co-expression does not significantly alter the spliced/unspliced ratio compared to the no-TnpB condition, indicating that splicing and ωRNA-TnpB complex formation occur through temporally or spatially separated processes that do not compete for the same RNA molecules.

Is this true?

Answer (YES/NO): NO